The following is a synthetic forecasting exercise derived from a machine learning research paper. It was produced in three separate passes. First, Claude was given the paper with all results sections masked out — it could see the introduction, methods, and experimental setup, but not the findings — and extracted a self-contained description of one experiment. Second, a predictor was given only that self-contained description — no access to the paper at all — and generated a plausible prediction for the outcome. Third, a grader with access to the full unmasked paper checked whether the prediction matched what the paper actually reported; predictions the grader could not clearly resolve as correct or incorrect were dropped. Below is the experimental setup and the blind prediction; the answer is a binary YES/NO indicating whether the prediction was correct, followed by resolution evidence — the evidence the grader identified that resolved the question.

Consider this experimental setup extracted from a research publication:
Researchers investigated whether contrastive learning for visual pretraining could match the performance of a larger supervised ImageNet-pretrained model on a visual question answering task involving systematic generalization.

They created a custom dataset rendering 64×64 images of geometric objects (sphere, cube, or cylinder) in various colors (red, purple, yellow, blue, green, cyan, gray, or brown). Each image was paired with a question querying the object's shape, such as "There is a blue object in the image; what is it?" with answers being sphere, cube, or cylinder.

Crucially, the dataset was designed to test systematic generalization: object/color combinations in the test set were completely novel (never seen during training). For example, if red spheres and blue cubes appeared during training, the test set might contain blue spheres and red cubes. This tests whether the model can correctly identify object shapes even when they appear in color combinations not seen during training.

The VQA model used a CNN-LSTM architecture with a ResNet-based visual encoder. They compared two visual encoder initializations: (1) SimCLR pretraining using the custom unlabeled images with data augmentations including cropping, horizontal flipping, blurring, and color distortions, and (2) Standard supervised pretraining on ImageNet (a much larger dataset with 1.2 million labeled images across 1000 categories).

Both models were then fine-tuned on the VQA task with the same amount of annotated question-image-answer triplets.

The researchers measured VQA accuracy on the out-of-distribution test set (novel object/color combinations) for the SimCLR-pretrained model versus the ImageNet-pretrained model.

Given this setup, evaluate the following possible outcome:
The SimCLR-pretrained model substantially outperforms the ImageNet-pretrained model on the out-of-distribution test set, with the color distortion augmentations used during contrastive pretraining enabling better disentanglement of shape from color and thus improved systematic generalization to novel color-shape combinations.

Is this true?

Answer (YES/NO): NO